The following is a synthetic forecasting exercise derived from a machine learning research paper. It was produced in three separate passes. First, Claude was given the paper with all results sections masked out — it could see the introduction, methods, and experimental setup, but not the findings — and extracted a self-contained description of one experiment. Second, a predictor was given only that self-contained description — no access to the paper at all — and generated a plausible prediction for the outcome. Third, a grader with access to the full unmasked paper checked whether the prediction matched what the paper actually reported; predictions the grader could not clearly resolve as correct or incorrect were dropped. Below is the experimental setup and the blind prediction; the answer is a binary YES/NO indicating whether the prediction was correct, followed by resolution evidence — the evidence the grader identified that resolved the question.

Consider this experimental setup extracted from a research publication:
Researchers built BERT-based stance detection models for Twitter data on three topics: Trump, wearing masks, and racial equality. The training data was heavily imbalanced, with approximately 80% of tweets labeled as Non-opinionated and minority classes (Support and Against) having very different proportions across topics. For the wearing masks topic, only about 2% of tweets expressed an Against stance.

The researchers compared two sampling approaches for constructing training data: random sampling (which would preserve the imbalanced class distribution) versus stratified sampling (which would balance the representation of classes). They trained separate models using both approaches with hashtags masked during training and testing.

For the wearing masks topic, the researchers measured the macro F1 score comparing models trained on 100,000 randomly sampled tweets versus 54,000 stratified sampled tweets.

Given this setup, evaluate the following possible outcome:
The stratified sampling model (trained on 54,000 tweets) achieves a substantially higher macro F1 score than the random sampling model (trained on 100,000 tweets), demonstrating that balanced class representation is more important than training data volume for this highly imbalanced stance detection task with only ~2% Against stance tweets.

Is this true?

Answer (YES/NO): YES